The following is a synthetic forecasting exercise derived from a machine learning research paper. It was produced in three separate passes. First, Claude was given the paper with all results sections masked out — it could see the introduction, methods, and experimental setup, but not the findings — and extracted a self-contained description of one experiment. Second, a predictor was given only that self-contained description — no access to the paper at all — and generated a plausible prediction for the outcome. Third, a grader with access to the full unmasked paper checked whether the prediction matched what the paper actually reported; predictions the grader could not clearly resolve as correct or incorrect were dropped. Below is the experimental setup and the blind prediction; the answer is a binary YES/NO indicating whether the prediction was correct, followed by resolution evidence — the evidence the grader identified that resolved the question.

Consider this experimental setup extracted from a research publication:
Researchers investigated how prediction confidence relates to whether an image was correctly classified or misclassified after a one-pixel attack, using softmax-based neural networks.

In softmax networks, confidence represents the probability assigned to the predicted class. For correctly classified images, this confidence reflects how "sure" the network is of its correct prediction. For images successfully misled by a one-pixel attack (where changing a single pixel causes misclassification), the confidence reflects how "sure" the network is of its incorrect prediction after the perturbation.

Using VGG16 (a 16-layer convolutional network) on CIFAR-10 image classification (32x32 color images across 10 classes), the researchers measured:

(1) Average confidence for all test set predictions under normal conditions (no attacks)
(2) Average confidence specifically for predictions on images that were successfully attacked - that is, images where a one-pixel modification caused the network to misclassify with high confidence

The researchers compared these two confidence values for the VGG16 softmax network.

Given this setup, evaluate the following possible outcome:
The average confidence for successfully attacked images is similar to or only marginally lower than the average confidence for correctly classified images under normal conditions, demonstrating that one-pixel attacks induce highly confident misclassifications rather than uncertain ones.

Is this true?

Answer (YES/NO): NO